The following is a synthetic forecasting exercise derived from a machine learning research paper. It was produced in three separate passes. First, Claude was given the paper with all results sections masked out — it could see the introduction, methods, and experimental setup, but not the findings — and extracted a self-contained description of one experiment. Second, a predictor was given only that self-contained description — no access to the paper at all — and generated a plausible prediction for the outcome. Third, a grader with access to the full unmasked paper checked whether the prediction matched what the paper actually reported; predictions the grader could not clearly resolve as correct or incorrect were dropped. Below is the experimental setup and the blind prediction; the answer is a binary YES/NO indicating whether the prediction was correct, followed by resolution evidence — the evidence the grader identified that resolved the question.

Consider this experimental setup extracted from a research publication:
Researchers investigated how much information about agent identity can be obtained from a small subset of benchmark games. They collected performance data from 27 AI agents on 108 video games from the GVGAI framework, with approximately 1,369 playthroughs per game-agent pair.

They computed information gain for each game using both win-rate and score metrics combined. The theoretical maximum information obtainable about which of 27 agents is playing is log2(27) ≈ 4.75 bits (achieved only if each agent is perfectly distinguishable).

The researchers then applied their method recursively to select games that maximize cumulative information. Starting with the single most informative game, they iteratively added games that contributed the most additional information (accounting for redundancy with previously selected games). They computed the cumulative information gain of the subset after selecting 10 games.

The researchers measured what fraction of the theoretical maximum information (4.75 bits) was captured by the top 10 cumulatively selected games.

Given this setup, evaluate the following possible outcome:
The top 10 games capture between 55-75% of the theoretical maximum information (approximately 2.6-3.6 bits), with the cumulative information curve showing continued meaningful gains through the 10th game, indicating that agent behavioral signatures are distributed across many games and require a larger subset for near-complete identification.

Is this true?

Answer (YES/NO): NO